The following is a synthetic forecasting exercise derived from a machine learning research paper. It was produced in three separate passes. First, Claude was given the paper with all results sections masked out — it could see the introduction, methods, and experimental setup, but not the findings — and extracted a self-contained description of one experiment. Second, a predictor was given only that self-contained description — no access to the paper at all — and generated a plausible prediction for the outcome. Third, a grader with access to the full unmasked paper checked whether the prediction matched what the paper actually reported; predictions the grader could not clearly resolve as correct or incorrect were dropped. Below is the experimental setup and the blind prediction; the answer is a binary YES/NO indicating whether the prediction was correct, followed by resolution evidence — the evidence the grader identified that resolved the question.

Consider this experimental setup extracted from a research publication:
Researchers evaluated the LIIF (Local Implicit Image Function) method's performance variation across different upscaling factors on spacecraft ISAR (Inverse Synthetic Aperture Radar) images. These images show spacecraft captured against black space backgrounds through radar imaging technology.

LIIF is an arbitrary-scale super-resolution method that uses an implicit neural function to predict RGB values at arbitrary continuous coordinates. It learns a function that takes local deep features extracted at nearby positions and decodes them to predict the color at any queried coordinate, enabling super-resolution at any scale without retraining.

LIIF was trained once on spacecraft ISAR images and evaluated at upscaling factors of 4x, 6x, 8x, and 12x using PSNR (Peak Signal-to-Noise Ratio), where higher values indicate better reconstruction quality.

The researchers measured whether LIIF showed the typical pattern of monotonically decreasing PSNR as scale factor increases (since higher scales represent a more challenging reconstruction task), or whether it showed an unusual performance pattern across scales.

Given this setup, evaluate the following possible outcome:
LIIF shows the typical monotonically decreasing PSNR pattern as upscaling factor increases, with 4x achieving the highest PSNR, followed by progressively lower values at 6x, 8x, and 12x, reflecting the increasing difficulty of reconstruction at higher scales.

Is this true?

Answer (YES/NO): NO